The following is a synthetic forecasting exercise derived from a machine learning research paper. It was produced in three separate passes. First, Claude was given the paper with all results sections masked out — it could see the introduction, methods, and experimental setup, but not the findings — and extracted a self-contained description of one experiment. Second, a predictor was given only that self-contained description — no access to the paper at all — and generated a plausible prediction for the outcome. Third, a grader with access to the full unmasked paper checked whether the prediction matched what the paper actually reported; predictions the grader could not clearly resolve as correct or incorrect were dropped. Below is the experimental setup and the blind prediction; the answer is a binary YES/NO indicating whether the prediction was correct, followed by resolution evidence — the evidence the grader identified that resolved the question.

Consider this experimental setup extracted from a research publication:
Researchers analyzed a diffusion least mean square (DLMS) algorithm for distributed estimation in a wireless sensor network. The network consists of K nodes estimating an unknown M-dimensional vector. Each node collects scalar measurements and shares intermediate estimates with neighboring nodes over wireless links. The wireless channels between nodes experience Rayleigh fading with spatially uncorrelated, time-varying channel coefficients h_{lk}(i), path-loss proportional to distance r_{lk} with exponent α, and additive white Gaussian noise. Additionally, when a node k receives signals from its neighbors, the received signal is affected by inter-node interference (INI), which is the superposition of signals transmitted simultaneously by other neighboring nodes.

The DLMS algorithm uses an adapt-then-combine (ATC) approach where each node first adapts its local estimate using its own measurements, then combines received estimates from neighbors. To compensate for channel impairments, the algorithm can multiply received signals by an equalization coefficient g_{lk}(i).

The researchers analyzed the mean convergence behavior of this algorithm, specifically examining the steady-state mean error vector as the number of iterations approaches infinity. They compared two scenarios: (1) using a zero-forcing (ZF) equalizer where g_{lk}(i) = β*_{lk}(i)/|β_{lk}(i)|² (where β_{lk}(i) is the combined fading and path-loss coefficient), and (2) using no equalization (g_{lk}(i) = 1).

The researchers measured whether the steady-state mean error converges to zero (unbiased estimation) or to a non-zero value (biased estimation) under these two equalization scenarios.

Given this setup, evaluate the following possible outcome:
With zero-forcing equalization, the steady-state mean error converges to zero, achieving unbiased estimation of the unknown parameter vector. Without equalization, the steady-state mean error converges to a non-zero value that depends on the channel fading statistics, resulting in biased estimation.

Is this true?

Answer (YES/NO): YES